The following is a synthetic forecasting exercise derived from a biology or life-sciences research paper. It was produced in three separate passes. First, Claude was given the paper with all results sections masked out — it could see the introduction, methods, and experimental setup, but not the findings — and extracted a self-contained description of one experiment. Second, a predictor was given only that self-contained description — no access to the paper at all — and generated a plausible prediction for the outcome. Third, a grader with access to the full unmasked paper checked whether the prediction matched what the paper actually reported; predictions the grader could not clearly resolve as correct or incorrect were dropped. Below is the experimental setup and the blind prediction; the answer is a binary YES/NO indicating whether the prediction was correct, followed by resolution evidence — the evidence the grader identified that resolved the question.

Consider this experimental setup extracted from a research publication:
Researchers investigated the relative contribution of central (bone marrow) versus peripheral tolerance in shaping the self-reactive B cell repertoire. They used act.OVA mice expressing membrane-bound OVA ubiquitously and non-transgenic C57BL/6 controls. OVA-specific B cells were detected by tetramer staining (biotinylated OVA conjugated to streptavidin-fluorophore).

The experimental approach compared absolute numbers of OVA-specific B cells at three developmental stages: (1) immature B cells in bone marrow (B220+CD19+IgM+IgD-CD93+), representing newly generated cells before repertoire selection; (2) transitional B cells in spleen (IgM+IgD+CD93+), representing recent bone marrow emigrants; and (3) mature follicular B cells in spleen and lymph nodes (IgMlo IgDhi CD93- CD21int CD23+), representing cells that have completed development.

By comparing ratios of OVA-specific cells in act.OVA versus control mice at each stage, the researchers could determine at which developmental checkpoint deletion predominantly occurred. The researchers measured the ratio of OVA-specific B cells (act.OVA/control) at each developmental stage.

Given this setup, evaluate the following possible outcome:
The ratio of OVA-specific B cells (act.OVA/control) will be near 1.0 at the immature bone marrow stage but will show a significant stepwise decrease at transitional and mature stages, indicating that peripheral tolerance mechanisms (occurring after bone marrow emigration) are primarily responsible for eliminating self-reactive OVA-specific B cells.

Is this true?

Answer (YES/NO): NO